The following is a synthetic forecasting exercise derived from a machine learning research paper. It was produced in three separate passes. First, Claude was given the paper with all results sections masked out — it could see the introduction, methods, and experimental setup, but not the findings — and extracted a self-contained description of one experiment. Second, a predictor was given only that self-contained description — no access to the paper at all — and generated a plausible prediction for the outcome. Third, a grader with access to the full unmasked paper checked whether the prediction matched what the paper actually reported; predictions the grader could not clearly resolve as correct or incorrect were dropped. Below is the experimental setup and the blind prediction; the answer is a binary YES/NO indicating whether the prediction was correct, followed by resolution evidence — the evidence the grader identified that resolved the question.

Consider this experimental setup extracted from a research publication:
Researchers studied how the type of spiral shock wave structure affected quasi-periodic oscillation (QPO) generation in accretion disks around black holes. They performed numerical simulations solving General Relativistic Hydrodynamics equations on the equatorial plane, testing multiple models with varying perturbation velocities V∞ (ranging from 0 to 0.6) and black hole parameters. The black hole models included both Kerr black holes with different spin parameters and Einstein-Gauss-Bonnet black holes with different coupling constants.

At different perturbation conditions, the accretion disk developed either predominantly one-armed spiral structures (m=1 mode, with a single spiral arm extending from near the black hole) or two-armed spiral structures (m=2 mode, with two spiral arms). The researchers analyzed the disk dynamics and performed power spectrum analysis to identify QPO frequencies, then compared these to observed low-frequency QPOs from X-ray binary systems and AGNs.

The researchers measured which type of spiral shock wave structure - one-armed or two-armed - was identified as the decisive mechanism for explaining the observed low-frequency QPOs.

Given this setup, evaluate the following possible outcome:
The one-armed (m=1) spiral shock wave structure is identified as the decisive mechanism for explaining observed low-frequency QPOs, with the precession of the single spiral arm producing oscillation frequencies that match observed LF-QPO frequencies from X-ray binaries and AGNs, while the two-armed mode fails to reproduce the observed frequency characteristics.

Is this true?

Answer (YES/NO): NO